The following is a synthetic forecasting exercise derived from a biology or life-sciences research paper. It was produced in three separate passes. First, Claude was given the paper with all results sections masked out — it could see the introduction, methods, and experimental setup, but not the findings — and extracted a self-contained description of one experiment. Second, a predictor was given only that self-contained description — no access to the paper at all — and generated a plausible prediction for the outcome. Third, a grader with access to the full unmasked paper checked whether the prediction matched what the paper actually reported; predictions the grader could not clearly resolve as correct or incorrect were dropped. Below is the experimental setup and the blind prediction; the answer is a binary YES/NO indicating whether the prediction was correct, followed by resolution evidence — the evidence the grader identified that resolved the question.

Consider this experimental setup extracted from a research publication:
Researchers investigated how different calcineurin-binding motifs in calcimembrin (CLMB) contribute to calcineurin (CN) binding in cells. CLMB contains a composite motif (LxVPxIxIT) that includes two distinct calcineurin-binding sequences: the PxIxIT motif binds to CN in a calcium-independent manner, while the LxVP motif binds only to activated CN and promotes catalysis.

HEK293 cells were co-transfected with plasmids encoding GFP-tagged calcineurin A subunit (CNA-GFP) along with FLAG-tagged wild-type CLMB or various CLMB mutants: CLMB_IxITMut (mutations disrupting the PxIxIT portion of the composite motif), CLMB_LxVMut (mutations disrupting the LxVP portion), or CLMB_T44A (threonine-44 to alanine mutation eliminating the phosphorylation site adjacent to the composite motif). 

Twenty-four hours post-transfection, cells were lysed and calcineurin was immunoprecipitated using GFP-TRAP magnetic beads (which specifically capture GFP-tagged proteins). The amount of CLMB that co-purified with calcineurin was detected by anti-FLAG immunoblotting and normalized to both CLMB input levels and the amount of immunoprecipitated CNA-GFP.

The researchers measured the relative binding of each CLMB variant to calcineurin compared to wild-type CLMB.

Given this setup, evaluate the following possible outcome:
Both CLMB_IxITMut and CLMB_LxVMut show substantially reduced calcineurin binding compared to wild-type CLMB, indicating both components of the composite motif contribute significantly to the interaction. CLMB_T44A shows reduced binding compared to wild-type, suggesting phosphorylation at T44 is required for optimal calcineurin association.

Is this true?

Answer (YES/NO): NO